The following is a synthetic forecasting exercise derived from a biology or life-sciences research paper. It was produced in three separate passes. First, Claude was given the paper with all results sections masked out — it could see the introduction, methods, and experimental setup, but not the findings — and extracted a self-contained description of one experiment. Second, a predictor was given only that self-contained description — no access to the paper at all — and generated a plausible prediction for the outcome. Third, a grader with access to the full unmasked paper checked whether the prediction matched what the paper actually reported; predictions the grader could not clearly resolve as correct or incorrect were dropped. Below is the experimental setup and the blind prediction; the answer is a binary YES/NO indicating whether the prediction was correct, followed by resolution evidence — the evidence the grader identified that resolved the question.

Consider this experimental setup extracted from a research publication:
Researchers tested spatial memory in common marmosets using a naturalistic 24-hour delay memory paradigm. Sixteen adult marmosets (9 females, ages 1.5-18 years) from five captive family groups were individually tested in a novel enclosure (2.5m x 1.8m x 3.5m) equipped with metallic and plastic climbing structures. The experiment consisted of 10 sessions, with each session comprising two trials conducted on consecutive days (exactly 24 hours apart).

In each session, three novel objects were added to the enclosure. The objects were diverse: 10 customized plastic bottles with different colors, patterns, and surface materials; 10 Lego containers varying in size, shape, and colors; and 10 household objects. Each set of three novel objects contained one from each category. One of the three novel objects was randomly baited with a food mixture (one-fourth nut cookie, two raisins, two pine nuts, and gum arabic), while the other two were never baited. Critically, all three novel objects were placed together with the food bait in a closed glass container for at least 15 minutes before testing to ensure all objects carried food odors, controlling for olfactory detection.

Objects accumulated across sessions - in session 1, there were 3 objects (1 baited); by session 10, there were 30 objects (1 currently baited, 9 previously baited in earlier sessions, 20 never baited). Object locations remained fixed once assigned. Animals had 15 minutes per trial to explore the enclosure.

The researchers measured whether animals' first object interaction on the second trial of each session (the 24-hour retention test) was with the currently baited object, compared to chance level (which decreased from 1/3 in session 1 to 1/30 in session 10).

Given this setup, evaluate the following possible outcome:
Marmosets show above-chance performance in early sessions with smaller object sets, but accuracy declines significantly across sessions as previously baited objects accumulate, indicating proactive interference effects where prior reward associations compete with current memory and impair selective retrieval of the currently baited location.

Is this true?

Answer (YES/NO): NO